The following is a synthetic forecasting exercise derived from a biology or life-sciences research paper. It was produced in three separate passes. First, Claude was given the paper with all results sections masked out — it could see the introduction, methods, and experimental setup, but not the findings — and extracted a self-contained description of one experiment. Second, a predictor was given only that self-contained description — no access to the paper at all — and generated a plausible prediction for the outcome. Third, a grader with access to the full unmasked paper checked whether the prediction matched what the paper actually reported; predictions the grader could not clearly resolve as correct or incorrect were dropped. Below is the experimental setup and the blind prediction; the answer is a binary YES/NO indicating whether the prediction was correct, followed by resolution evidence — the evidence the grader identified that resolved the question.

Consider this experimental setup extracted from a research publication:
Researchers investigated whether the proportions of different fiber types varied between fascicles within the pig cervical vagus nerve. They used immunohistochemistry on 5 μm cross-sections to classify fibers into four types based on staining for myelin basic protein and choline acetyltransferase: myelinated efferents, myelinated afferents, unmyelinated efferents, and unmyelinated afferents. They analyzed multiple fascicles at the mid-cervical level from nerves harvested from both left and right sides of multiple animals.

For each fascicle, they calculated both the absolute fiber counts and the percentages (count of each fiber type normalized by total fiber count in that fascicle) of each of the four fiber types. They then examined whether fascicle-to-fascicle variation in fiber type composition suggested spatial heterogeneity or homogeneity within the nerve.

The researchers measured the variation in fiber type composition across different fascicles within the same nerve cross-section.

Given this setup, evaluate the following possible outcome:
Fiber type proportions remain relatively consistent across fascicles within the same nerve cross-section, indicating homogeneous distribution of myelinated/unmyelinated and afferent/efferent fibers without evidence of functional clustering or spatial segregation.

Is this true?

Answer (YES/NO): NO